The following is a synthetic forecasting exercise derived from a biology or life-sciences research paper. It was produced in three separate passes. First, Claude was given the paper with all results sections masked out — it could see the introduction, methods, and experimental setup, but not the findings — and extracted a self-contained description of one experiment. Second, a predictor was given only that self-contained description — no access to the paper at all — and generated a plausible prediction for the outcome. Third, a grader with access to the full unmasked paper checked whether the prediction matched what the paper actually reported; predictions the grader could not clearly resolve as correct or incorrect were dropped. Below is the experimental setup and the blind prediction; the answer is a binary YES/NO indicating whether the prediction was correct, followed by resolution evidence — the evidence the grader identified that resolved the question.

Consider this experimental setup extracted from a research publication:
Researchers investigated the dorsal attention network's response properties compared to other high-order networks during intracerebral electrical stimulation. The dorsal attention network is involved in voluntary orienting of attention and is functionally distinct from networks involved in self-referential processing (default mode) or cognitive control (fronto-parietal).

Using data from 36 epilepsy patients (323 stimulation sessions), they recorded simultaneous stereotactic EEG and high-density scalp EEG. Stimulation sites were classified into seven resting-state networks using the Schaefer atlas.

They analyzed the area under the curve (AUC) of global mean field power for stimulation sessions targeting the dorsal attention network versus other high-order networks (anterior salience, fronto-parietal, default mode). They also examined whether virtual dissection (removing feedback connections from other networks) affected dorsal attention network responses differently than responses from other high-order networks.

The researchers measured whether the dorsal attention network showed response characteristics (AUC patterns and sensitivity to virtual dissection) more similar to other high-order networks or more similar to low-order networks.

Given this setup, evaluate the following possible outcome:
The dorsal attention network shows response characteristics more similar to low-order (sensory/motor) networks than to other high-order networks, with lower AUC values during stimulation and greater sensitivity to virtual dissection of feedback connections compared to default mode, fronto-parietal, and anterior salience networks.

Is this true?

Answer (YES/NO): NO